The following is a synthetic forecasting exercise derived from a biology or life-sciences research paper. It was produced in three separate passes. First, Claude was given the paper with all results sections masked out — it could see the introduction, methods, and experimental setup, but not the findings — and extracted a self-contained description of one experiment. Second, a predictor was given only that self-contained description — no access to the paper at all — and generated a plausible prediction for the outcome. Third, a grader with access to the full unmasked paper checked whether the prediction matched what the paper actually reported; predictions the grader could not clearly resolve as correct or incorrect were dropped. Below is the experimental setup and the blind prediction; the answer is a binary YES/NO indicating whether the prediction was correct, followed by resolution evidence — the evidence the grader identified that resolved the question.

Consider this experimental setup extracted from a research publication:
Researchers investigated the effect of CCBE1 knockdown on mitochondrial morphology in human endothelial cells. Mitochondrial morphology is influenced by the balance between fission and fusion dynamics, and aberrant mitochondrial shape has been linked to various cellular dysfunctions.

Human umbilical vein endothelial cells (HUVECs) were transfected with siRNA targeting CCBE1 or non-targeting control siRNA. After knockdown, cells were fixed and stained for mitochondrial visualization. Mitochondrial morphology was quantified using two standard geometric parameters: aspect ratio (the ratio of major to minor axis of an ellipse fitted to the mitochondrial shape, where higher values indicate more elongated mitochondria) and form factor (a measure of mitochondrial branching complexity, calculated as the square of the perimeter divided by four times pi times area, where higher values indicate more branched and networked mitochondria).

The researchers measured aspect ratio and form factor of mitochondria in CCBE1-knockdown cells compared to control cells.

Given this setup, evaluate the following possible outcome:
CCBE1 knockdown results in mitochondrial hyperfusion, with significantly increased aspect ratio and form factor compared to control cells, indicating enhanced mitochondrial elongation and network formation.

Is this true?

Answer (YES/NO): NO